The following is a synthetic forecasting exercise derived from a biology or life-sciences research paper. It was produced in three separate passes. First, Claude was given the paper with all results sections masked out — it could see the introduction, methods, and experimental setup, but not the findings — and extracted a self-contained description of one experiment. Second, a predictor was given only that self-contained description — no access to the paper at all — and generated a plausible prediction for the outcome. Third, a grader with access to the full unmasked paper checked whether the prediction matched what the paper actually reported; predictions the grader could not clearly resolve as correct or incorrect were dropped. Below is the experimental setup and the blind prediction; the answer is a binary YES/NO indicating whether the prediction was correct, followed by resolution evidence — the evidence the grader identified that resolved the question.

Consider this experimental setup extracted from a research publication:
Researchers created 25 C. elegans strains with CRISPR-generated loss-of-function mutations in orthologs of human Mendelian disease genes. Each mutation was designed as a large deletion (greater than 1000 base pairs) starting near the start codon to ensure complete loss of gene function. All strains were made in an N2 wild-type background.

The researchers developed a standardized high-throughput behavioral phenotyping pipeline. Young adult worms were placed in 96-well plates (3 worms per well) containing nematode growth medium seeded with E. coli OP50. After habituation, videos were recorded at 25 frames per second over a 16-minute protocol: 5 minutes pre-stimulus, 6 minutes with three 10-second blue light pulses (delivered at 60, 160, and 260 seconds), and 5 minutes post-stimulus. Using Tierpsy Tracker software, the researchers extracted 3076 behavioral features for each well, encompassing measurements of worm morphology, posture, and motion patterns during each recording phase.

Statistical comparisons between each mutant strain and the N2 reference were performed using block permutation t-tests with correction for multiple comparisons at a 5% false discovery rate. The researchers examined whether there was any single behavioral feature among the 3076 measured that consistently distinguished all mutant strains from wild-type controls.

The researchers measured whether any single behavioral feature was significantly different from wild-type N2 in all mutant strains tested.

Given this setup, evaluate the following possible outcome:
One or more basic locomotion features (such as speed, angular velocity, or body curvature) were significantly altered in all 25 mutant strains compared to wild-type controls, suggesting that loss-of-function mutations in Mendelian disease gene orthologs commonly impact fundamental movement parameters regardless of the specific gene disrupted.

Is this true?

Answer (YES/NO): NO